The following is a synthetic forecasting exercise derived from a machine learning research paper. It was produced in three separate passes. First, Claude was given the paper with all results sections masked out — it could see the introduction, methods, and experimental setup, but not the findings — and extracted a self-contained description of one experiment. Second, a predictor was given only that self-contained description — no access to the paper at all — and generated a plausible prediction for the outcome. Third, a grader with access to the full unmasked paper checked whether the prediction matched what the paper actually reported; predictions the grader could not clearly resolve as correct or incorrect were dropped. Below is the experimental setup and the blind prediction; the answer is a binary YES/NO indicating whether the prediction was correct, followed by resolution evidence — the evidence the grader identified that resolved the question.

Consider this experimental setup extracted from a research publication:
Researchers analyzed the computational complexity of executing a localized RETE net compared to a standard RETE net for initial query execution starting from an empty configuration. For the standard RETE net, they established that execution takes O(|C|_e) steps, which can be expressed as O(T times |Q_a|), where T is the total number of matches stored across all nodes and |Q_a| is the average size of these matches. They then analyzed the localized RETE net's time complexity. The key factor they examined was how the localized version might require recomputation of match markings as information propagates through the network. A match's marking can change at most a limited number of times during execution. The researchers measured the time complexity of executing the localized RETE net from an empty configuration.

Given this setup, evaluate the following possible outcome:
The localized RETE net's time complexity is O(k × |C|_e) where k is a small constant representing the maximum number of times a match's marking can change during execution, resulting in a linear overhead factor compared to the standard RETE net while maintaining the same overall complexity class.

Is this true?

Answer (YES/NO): NO